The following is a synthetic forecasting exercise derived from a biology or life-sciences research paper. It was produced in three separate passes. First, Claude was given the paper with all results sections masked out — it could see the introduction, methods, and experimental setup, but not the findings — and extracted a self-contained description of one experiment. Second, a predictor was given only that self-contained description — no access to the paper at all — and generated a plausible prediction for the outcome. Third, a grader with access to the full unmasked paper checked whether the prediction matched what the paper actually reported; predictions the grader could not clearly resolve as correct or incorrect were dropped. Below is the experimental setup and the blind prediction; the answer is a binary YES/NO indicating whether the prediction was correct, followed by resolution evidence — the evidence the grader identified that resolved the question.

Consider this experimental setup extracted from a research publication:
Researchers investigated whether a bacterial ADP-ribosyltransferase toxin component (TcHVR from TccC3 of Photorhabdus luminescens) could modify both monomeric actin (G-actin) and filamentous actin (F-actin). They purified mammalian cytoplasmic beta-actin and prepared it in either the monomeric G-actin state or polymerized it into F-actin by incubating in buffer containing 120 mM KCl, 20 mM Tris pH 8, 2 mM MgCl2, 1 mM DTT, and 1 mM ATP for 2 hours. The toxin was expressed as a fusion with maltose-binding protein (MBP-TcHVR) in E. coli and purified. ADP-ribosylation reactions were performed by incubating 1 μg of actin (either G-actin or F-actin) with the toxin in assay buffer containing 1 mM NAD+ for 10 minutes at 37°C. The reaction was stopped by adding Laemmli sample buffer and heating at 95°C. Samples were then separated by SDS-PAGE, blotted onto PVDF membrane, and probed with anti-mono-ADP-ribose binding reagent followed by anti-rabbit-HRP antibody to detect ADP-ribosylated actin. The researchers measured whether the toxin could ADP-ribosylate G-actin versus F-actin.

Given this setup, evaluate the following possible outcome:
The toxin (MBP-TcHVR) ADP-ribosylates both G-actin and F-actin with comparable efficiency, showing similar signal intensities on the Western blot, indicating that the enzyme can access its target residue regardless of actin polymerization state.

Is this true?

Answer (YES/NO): NO